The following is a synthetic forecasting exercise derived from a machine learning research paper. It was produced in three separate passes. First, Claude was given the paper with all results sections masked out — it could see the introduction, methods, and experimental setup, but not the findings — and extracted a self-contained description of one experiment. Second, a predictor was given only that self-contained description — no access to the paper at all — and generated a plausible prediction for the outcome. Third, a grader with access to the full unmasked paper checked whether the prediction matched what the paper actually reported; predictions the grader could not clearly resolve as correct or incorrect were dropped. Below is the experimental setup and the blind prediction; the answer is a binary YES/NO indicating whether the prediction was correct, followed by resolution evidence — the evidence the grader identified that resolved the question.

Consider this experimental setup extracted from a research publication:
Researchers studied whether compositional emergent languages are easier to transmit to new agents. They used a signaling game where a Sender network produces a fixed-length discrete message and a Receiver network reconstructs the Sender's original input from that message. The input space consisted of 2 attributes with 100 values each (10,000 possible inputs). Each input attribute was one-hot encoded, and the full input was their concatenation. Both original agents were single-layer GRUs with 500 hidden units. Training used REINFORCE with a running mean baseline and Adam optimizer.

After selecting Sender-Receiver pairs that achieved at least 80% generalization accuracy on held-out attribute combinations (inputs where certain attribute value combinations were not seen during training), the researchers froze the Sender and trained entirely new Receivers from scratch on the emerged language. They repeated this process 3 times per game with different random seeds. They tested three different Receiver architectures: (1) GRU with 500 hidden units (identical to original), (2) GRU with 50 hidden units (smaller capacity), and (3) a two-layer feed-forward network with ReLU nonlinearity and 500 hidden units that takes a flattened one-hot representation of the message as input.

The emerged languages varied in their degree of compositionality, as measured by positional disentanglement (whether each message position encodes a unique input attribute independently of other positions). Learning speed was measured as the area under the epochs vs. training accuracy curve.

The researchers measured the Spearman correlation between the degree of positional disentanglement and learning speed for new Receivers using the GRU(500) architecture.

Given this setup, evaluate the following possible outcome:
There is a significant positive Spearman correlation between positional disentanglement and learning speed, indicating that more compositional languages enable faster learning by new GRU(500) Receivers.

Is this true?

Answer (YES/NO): YES